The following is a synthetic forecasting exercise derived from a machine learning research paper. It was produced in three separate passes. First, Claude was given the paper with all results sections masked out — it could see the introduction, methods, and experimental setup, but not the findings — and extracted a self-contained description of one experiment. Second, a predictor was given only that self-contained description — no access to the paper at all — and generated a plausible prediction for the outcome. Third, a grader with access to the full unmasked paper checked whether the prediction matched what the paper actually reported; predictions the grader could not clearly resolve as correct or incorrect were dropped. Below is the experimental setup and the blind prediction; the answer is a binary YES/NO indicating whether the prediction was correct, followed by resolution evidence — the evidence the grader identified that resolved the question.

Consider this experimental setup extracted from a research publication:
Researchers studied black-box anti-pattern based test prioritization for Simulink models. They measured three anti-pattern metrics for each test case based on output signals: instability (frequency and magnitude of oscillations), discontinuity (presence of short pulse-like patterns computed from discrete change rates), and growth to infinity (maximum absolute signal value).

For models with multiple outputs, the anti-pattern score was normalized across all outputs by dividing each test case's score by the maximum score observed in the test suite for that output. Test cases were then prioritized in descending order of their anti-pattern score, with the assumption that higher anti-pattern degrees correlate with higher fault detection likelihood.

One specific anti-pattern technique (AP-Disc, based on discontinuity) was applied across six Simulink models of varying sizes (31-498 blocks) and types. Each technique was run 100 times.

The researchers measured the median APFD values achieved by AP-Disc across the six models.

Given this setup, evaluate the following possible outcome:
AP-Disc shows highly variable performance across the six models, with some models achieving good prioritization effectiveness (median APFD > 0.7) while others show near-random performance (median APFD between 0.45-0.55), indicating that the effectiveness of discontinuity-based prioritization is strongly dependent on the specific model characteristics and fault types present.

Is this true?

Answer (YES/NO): NO